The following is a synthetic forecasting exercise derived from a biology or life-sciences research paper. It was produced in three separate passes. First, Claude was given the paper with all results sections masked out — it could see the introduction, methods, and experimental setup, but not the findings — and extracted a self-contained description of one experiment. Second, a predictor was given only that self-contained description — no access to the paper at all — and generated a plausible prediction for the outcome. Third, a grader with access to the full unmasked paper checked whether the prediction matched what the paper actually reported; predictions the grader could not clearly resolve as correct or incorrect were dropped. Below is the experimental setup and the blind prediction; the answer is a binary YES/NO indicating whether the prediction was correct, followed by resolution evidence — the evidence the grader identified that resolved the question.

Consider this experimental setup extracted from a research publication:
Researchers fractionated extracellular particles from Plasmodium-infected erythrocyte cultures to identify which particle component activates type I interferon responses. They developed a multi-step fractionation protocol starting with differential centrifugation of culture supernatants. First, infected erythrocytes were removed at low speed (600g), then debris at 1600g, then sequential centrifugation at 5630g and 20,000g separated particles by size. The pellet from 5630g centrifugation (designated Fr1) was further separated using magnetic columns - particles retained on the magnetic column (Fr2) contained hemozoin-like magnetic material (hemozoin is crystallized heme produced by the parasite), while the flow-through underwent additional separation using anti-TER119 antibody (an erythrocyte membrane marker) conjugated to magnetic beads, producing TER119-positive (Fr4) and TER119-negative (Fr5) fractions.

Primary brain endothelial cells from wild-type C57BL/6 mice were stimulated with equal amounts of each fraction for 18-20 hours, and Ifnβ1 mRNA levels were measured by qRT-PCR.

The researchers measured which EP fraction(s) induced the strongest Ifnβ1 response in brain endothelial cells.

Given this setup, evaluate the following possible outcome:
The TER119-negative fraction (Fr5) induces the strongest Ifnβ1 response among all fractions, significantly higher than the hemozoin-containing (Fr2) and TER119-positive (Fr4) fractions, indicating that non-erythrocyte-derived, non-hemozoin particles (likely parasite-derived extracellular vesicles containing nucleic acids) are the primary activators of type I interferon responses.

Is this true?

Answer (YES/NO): NO